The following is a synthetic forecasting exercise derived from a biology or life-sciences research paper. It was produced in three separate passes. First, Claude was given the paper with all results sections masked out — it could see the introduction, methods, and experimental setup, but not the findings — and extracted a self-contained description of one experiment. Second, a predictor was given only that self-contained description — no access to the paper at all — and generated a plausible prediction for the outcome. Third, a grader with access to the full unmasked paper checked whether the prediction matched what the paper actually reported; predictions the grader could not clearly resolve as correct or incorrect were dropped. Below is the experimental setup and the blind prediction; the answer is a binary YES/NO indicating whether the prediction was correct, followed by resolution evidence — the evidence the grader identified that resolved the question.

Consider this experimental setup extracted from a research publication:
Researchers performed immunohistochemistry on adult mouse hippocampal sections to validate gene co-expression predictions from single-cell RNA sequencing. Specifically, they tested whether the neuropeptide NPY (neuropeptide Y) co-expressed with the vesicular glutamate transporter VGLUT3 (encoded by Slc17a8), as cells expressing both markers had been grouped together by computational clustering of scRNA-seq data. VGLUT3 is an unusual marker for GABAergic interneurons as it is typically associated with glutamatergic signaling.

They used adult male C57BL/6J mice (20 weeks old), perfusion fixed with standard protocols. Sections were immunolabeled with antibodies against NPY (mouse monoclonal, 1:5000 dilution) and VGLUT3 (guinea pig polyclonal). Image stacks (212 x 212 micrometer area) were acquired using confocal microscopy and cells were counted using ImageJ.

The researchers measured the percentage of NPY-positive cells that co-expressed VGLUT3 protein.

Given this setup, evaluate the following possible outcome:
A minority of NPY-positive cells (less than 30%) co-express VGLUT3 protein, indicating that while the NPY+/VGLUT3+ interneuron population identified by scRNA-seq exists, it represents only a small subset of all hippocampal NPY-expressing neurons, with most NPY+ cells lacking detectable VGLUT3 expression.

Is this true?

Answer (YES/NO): NO